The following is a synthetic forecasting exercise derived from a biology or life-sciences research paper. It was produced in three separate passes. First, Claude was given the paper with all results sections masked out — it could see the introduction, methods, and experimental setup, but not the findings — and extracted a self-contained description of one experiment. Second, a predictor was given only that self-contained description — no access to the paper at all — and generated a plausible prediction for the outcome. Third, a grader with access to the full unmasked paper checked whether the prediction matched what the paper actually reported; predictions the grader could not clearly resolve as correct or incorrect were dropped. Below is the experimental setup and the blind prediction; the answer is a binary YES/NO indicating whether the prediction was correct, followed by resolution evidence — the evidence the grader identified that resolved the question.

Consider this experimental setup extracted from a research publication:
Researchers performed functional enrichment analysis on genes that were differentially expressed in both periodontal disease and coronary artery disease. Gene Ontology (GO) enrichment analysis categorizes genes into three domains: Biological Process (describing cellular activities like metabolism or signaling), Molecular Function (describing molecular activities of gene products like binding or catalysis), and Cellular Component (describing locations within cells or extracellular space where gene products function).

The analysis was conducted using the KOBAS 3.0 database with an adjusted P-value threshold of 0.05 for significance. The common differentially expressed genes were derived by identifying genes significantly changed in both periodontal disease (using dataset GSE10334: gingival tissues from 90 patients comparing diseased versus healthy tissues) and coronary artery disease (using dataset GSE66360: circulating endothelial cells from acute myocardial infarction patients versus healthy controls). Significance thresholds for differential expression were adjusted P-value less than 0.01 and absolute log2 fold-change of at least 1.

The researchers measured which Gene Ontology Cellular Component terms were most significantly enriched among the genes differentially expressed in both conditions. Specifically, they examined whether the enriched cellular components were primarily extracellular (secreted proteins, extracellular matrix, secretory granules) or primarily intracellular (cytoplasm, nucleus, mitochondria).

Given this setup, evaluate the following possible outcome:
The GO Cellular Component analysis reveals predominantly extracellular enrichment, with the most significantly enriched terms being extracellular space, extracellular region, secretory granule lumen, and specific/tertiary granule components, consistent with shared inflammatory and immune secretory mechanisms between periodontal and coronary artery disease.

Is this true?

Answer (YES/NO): NO